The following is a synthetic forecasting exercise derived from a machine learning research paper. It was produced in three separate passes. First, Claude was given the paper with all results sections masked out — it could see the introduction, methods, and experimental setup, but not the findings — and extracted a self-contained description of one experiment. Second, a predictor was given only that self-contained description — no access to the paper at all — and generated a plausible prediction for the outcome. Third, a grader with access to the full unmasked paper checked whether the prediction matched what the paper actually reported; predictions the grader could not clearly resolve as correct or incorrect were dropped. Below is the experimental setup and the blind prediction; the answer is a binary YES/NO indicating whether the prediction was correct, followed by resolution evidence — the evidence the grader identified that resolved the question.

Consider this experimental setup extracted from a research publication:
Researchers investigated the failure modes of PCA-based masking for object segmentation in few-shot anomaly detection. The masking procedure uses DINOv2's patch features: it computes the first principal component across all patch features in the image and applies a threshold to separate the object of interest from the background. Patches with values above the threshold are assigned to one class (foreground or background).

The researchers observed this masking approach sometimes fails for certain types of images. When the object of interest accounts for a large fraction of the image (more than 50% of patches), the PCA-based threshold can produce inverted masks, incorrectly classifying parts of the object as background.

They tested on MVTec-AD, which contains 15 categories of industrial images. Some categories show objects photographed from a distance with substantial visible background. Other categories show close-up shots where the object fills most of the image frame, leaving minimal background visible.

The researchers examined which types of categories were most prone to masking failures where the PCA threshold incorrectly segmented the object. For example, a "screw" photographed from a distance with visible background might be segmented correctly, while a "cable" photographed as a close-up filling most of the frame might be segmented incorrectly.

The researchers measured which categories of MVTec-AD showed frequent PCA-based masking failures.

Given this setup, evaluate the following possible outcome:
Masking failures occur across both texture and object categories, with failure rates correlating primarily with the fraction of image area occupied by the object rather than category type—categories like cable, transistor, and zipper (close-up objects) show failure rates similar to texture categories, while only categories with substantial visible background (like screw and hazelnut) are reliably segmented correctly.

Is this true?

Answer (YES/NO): NO